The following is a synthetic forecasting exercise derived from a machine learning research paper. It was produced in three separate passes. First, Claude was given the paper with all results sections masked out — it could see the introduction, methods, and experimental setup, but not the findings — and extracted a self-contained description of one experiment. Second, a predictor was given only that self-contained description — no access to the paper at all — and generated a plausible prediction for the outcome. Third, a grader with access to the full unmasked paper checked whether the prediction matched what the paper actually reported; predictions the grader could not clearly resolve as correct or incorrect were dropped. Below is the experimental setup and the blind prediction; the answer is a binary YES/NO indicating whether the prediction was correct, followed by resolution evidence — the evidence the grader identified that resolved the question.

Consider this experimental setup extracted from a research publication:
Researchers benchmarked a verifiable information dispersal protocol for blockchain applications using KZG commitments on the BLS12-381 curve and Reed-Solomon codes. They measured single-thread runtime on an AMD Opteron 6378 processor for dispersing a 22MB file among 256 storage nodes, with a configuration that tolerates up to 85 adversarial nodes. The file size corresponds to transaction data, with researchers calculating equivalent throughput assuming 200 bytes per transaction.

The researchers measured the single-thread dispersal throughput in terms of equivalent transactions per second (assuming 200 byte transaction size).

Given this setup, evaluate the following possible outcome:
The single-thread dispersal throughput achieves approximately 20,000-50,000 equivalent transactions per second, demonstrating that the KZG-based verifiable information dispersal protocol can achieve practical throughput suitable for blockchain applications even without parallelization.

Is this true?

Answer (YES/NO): NO